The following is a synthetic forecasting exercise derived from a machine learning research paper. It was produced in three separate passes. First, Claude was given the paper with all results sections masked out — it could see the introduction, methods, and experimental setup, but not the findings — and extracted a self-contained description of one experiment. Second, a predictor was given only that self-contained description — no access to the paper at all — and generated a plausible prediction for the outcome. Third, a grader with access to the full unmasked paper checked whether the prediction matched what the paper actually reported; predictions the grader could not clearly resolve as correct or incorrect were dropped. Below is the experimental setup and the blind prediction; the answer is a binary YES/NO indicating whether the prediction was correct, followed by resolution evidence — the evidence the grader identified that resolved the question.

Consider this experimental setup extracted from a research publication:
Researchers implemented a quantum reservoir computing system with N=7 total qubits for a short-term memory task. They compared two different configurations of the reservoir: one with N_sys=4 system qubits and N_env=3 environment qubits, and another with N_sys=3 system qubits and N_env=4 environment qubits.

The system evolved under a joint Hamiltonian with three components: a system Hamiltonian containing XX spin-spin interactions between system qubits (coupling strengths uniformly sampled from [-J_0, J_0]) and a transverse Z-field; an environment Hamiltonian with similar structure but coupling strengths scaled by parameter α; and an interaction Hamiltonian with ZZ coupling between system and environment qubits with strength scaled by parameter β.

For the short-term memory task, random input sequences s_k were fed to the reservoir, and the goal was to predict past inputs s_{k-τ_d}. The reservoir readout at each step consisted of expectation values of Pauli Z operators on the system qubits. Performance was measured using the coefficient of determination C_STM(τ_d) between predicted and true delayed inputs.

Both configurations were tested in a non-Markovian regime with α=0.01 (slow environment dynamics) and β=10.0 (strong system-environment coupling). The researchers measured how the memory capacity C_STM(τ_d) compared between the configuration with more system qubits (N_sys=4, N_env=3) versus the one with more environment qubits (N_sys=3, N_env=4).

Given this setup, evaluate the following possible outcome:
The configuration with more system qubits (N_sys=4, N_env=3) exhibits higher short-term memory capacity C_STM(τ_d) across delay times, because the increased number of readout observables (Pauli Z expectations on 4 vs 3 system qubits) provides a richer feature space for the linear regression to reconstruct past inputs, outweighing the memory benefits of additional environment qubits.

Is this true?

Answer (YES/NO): NO